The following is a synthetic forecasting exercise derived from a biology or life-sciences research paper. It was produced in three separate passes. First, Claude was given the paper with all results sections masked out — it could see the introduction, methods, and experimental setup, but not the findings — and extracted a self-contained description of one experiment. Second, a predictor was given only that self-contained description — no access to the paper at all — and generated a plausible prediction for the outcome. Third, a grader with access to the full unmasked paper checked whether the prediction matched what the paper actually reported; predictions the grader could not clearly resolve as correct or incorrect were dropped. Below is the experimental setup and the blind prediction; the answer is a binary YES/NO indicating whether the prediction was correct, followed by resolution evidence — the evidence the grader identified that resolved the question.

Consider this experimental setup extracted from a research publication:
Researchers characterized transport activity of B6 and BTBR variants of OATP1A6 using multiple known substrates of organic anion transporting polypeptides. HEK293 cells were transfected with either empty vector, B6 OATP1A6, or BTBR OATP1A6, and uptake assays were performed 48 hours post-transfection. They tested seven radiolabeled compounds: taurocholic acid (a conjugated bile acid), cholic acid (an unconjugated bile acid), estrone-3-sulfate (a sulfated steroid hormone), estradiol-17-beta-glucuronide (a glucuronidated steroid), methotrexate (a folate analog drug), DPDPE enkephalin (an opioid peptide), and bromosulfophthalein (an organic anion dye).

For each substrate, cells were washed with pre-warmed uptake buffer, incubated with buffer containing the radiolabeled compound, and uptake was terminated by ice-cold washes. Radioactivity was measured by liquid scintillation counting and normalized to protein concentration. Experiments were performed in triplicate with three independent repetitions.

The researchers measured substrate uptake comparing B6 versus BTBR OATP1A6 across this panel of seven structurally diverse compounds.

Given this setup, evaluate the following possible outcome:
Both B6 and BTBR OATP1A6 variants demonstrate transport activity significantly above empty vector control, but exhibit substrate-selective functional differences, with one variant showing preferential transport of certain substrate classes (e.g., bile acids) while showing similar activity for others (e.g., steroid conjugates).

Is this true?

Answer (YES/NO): NO